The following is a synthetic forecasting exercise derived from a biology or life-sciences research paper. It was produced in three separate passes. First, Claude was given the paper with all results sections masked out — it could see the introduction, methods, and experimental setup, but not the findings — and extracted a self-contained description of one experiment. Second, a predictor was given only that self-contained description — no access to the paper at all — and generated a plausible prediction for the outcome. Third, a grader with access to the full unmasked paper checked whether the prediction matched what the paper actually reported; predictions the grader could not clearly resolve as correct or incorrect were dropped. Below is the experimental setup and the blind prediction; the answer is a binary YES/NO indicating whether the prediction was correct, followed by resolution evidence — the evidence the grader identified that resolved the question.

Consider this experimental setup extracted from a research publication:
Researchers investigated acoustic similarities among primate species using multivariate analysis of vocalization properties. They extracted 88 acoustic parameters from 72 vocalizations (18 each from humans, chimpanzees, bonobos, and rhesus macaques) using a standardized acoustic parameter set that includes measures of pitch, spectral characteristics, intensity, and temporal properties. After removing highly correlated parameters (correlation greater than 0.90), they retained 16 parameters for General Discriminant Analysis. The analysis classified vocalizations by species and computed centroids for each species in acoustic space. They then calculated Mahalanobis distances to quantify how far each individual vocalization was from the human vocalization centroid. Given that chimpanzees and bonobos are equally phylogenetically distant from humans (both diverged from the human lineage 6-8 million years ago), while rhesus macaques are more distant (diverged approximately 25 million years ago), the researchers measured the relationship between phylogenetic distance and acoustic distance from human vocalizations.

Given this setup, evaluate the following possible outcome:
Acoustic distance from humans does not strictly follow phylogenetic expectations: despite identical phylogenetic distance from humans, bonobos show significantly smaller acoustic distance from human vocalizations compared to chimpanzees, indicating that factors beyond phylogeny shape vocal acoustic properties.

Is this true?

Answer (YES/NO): NO